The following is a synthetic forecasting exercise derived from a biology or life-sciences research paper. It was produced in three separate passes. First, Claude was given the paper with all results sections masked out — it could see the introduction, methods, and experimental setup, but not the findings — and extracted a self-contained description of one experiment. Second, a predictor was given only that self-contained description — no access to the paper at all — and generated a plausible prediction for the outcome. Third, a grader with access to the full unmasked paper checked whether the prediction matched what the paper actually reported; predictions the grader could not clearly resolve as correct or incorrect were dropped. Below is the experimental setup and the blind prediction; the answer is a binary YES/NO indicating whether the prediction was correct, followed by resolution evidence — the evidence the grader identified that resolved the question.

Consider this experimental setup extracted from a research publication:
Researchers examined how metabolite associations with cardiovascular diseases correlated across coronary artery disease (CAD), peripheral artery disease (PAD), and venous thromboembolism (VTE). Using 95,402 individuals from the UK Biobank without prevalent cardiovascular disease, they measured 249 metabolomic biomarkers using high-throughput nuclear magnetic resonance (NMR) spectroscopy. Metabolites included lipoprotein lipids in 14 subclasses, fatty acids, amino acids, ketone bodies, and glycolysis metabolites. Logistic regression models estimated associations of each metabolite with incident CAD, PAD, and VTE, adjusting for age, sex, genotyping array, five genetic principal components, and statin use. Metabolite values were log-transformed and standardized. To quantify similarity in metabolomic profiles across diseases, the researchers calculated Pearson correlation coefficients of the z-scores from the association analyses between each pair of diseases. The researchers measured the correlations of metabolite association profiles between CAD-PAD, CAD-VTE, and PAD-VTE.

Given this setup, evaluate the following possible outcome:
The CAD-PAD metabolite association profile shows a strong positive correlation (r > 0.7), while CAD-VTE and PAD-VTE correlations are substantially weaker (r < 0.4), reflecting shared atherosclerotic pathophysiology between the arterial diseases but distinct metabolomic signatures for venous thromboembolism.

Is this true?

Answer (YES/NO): NO